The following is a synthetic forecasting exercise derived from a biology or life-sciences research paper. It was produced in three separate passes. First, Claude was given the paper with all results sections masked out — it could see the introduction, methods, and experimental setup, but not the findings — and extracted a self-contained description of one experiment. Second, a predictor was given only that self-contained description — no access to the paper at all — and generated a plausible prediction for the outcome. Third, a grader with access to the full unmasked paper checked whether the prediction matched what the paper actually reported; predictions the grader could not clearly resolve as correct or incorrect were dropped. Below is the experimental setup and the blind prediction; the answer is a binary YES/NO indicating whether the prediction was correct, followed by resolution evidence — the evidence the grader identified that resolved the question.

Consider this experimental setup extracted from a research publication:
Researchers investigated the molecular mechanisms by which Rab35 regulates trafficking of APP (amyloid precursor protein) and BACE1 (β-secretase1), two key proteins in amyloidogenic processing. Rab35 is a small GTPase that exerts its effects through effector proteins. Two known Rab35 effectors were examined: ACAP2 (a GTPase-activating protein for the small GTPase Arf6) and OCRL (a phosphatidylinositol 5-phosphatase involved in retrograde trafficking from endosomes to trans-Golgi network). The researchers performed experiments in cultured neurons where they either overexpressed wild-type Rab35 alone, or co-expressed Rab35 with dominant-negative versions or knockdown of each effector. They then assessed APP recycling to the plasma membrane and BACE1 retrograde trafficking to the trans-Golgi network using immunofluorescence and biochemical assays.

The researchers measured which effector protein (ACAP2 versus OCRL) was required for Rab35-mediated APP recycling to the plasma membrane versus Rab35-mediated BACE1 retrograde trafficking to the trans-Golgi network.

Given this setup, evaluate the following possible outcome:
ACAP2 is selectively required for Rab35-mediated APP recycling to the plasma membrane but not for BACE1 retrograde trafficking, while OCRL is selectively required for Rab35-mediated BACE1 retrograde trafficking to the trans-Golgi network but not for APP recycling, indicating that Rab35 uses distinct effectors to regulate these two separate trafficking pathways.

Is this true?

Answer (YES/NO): YES